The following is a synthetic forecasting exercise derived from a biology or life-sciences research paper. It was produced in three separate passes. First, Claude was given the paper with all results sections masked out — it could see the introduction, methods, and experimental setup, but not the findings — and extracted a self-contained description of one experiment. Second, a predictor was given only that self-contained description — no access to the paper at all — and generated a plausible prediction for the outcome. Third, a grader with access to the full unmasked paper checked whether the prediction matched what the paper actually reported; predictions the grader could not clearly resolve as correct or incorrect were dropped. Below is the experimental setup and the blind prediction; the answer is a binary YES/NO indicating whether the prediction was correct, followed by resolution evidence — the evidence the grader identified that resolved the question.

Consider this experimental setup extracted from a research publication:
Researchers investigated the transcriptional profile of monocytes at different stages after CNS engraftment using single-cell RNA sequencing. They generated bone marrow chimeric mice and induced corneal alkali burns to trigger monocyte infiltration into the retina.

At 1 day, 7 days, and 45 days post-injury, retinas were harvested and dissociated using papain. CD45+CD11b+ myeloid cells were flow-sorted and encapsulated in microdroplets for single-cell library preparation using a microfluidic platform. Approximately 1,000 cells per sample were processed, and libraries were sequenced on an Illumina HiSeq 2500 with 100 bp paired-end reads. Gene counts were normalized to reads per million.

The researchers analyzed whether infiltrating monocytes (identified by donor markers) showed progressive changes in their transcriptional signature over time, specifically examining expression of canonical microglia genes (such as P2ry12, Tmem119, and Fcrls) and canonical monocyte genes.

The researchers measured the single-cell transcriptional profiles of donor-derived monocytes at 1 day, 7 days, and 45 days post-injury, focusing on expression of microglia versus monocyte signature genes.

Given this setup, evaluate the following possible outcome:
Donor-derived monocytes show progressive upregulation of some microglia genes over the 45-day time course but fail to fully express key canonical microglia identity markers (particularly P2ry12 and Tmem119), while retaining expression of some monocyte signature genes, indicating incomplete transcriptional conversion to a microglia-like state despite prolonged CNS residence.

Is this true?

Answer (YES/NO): NO